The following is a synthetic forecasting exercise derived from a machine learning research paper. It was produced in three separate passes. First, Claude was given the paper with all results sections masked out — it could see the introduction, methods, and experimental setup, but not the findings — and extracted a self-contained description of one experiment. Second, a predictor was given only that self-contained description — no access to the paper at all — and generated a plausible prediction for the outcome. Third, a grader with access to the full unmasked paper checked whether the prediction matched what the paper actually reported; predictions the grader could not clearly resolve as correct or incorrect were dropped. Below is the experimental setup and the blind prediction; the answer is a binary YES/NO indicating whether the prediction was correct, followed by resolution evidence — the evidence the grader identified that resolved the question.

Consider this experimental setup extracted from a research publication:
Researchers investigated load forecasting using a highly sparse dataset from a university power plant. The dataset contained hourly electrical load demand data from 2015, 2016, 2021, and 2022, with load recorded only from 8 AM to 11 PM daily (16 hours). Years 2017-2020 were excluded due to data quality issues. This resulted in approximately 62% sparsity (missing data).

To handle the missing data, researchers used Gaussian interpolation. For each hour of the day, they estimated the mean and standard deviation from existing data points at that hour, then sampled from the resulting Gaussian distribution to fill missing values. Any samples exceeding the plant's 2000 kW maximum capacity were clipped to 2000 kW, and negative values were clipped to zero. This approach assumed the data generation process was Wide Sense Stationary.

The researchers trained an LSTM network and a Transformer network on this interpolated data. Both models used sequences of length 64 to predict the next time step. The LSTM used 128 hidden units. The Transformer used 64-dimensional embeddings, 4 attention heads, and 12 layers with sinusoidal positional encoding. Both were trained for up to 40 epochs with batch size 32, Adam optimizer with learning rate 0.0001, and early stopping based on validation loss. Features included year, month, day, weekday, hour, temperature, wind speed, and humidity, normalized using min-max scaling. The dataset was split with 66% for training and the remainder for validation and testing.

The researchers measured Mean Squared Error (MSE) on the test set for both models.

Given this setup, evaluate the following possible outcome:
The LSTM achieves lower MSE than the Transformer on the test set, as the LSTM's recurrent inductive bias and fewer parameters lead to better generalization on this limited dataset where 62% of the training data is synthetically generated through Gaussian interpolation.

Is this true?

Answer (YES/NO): YES